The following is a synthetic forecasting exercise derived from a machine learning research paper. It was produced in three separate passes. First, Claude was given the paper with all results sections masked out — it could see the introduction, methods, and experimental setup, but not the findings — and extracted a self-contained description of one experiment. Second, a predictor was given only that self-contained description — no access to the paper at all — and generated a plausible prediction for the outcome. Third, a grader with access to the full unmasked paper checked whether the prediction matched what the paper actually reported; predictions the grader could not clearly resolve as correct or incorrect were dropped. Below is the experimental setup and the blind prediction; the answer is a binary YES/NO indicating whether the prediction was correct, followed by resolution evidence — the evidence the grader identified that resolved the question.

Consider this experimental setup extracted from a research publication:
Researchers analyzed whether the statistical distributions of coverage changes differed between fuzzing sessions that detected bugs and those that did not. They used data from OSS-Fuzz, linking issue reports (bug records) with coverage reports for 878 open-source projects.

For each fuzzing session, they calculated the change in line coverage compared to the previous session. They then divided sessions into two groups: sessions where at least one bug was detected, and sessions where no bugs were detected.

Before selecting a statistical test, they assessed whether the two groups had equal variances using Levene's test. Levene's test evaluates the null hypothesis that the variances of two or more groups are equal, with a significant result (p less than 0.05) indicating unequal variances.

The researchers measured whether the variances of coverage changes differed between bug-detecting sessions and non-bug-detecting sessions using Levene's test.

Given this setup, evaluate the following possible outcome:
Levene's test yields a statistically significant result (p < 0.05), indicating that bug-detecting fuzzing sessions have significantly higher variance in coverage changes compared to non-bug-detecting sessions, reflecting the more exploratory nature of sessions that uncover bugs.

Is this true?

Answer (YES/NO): YES